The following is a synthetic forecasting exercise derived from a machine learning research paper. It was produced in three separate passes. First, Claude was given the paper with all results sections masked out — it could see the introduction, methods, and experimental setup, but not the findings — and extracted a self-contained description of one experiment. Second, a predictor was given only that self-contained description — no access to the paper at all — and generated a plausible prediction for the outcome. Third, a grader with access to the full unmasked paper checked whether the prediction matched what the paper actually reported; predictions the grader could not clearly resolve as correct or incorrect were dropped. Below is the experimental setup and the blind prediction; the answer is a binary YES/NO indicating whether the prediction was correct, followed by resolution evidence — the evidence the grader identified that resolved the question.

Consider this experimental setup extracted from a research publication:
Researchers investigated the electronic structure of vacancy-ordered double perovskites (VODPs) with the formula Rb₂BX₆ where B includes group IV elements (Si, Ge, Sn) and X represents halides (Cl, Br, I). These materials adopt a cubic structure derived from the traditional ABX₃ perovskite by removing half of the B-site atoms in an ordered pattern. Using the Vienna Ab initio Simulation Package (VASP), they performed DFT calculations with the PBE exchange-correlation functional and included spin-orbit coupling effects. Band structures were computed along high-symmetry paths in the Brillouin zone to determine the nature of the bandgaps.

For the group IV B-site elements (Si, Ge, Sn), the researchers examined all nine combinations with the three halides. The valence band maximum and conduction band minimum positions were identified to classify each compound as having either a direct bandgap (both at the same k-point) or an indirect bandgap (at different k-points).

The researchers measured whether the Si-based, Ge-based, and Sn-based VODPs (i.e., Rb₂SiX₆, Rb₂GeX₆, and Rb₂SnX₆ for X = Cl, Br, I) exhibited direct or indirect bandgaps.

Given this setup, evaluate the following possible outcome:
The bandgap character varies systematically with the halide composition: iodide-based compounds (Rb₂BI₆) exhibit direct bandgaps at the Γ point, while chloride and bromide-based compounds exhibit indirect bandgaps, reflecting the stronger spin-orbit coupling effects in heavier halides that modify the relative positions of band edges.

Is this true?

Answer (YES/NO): NO